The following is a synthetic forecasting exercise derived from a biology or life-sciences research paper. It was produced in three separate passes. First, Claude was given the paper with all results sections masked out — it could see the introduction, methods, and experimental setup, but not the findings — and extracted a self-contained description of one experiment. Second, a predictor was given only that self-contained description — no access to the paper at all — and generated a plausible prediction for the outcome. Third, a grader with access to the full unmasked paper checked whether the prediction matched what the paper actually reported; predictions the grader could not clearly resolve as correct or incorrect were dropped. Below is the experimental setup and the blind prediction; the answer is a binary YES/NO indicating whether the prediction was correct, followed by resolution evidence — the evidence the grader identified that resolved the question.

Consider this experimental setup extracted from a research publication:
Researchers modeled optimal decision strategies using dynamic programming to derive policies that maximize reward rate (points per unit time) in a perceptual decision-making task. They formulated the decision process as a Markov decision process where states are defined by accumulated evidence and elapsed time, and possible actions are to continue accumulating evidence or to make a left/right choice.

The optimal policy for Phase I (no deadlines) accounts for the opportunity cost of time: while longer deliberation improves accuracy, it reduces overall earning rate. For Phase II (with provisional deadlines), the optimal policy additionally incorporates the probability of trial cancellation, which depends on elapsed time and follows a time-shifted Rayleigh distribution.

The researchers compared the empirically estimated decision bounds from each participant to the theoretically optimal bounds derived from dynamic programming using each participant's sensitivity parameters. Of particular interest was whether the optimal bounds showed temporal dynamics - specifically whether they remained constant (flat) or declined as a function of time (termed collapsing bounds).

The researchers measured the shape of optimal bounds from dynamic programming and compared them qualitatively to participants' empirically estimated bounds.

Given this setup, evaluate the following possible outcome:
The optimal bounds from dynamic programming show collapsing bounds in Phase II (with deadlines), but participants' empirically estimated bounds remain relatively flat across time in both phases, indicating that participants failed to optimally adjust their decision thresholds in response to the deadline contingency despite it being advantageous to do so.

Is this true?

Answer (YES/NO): NO